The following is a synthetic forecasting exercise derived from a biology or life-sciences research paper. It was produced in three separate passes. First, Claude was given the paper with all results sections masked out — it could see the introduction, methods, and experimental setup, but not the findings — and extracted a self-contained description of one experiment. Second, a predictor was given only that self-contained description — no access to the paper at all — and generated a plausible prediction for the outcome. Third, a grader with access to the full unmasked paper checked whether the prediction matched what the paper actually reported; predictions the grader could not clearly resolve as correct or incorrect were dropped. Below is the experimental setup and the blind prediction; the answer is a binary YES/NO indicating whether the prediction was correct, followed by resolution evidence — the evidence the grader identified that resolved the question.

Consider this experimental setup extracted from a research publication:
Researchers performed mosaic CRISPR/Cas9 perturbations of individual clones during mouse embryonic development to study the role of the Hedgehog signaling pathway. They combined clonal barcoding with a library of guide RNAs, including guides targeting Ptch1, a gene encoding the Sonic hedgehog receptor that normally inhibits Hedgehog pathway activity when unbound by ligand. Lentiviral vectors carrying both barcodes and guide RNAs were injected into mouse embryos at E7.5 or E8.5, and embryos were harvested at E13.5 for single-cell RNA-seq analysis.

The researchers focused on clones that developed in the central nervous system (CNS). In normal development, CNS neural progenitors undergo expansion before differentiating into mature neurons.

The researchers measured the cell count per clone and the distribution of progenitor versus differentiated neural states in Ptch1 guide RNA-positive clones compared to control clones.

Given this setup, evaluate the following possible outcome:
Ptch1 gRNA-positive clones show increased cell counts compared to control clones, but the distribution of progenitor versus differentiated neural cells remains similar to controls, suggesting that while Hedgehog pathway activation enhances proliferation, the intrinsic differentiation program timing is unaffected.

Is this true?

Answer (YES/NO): NO